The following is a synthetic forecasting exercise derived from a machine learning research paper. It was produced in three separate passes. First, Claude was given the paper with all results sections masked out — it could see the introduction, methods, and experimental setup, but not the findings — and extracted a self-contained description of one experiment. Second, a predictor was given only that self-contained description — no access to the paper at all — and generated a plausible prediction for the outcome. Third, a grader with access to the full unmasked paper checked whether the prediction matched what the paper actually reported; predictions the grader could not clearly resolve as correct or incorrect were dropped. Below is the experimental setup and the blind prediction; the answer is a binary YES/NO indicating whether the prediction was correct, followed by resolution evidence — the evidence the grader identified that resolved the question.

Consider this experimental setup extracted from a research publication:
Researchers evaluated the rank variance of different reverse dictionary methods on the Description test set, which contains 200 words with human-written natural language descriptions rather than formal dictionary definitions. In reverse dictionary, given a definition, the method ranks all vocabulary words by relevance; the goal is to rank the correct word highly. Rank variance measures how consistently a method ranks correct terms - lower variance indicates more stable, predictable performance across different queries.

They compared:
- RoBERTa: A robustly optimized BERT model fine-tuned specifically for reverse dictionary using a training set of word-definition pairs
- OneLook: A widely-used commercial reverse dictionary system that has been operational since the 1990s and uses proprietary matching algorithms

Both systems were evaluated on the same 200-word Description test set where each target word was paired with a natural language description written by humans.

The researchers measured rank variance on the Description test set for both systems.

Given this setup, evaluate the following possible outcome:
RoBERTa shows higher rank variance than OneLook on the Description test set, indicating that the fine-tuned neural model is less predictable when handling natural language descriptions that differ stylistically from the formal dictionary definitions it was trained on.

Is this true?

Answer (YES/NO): NO